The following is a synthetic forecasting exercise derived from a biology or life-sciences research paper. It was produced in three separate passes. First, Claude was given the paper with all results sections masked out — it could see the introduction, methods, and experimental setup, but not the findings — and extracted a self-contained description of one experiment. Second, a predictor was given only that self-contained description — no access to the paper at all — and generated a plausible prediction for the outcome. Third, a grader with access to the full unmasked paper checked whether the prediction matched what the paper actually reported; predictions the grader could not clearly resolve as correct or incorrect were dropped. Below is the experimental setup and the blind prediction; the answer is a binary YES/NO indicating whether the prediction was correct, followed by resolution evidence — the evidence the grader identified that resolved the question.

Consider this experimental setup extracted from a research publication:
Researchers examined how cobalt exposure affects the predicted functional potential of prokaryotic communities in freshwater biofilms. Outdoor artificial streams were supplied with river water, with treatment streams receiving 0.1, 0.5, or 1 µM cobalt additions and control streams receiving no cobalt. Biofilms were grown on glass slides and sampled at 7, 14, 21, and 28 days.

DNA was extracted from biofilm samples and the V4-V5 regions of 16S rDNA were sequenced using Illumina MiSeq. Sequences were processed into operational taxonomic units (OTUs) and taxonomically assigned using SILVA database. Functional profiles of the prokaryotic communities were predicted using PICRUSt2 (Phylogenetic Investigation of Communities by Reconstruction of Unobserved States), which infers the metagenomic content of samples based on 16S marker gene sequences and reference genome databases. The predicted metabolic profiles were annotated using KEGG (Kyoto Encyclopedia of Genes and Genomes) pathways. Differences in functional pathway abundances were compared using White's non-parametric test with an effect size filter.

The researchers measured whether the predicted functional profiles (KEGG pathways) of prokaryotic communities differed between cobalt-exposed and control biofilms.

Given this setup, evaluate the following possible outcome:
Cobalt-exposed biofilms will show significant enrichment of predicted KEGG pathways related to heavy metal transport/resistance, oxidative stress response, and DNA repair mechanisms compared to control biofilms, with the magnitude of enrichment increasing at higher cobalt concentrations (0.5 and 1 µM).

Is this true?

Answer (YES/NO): NO